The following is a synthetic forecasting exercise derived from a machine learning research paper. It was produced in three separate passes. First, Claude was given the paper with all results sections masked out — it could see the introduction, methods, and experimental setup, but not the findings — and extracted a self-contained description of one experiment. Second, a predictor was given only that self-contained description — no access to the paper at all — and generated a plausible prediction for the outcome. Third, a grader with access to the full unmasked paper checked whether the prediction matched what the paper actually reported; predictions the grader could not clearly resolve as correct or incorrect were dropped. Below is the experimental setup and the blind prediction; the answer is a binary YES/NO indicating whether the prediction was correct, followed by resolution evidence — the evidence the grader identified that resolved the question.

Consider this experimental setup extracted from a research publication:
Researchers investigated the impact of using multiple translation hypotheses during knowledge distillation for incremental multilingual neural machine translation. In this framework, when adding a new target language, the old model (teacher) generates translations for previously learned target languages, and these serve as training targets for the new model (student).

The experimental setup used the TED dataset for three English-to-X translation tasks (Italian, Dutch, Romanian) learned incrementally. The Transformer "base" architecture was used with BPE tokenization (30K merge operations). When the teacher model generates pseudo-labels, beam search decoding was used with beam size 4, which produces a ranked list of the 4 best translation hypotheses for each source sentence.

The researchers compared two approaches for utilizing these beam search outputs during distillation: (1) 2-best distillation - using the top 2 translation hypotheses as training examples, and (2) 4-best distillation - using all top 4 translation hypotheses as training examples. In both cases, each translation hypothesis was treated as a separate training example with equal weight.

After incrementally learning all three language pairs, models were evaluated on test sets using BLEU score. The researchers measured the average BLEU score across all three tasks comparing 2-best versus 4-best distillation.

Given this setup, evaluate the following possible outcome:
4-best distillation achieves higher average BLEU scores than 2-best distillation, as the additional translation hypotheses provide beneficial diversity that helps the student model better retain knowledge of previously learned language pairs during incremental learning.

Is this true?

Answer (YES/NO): YES